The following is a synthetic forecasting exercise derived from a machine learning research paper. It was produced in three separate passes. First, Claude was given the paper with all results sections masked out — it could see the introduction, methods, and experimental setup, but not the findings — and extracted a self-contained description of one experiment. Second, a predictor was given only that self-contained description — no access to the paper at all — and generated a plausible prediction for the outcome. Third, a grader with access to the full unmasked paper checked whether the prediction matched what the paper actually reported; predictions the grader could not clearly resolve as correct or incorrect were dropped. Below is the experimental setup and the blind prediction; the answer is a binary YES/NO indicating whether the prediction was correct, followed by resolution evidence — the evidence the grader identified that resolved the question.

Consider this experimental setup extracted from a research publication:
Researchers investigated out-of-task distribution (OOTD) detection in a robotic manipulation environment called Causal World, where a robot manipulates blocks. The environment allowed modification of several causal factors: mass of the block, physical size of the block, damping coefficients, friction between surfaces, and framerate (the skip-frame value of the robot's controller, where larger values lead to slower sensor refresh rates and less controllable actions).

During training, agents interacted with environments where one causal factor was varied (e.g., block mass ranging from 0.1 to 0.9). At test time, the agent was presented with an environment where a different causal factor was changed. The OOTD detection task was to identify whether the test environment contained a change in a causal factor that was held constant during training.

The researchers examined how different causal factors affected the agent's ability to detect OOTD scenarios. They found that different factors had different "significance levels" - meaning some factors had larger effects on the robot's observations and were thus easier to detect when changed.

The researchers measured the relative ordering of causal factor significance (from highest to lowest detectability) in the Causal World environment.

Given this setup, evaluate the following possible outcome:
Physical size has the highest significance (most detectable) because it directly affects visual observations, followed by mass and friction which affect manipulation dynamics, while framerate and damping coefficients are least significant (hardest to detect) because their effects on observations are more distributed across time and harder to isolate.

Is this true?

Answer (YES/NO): NO